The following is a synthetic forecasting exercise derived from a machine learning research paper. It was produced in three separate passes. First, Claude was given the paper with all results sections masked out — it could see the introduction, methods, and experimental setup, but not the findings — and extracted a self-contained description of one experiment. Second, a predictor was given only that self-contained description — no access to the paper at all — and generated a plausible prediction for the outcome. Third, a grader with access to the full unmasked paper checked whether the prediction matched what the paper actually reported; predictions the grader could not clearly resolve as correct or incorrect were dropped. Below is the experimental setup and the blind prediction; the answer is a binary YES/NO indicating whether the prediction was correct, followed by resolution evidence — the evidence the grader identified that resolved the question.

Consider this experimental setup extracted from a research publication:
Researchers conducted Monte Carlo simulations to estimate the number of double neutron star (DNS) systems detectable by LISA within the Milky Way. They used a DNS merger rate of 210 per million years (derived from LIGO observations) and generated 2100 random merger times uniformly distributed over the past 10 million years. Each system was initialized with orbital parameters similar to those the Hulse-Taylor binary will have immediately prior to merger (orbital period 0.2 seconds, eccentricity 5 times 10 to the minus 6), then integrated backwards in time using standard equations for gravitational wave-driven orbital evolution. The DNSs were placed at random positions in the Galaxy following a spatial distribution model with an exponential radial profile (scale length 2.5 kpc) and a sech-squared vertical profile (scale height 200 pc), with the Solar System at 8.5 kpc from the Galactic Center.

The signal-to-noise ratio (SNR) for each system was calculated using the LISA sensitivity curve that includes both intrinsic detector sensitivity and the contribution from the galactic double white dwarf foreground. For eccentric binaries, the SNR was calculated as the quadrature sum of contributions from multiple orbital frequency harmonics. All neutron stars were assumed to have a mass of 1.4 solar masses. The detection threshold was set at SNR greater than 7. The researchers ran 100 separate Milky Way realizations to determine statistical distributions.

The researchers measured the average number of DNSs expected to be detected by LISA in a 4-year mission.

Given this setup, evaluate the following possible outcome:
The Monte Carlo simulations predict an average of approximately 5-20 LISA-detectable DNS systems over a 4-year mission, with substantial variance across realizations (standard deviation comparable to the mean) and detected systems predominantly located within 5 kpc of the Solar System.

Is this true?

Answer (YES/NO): NO